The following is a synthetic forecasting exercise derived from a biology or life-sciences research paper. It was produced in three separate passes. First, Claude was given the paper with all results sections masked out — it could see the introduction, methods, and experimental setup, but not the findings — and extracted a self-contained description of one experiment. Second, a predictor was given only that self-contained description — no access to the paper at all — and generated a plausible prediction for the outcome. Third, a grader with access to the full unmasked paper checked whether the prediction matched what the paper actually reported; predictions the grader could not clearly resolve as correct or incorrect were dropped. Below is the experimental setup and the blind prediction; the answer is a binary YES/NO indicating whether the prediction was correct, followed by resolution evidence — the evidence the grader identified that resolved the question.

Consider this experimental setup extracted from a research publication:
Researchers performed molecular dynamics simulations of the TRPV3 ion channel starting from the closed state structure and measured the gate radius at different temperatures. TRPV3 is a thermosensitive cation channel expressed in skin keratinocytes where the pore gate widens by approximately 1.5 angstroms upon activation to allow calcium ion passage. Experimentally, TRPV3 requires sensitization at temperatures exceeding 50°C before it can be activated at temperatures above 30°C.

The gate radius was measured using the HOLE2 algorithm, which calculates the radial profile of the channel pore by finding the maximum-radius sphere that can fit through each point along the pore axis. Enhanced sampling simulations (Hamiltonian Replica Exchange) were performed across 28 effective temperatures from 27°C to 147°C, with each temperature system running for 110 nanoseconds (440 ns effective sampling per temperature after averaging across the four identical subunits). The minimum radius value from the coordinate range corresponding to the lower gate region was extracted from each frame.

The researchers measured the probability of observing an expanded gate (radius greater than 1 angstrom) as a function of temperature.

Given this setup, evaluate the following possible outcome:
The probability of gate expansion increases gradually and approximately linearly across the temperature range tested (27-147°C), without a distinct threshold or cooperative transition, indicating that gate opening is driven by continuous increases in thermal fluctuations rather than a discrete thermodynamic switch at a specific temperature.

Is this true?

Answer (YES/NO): NO